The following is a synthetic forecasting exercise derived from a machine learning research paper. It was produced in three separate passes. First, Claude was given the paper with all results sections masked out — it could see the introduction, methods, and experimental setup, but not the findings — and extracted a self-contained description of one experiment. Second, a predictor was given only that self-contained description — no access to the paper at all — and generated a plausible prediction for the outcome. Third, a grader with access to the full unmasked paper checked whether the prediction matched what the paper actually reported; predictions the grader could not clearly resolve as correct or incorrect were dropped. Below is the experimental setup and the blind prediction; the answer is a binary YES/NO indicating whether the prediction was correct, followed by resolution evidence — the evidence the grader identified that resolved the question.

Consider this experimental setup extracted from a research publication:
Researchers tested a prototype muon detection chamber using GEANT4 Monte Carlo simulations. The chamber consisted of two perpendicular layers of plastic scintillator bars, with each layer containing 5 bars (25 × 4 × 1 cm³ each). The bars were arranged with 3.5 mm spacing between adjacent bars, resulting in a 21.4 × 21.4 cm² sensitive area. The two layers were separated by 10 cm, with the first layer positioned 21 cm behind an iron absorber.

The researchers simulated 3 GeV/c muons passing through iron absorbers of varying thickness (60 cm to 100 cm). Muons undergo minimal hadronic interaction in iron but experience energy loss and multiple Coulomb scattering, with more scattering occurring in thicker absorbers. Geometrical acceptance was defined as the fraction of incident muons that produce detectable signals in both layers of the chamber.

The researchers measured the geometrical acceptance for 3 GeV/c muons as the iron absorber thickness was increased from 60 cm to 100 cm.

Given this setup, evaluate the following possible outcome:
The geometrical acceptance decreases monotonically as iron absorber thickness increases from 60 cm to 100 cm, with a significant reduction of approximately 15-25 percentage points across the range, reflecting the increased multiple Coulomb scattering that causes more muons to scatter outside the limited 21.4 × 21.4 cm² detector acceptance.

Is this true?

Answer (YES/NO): NO